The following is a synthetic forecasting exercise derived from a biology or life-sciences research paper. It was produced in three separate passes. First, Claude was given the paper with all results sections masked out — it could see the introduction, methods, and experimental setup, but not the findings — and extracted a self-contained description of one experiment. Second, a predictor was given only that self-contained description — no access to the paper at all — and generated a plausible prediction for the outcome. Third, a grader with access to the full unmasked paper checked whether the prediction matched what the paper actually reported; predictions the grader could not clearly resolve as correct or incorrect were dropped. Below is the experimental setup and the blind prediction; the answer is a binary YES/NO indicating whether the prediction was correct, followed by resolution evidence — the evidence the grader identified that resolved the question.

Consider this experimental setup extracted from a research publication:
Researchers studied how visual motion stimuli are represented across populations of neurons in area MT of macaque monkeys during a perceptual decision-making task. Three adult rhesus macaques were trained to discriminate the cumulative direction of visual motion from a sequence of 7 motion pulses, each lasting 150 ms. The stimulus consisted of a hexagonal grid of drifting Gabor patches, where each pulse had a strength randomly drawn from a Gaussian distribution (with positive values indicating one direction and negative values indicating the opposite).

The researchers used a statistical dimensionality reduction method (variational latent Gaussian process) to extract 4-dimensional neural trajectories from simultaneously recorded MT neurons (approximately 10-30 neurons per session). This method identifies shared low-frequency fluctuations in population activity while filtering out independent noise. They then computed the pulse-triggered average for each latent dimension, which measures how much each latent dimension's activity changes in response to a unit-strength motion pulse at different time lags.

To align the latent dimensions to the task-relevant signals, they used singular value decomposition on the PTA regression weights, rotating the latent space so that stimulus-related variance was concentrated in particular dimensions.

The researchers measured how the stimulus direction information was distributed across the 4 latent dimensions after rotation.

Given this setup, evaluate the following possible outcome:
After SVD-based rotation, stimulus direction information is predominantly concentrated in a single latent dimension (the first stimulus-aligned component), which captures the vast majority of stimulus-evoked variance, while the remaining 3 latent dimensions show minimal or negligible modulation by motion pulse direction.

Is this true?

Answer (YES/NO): YES